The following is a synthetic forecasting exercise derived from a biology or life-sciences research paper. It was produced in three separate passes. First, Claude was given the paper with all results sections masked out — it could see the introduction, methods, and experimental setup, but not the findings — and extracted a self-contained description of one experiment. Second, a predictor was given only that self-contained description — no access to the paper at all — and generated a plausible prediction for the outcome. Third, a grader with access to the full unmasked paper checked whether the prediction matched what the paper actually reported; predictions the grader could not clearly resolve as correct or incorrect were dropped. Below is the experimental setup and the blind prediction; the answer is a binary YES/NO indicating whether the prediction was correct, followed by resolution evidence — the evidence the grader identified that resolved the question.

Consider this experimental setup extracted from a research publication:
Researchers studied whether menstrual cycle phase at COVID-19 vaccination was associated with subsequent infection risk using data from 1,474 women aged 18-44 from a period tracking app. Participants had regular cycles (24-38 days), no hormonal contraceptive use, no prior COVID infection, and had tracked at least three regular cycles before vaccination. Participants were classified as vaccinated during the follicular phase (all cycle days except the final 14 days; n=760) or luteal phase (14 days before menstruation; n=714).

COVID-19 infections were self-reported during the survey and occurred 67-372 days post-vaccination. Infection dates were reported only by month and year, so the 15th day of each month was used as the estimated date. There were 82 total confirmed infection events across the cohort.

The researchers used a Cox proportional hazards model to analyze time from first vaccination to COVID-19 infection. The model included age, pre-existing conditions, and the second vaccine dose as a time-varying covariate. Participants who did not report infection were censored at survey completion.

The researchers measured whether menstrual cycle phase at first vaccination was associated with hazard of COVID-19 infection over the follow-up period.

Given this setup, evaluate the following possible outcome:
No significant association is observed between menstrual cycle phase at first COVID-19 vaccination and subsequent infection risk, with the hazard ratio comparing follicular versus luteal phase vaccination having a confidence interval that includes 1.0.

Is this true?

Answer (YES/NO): YES